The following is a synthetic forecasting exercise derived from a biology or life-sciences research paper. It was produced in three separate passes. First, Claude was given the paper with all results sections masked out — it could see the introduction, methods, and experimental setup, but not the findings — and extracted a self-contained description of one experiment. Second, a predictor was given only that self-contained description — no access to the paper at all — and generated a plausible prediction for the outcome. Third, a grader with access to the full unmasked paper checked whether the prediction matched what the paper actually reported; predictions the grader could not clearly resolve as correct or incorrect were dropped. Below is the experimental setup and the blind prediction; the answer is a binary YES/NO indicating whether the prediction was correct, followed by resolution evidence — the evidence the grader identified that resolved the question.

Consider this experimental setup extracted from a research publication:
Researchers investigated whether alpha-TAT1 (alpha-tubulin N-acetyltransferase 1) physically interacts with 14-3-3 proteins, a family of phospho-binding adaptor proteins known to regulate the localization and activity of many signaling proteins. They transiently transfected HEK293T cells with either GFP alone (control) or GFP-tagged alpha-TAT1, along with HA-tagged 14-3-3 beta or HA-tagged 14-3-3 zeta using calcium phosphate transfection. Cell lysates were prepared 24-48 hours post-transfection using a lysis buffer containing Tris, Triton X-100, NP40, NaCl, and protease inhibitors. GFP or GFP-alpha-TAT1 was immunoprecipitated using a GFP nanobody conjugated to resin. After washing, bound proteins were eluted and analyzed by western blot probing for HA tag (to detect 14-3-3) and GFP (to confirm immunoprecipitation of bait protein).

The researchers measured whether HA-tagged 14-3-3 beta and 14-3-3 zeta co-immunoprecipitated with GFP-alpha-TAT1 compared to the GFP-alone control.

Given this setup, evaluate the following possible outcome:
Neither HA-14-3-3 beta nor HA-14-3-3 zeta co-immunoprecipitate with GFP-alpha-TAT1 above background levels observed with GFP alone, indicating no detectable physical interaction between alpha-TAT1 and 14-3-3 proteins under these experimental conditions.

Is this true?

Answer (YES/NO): NO